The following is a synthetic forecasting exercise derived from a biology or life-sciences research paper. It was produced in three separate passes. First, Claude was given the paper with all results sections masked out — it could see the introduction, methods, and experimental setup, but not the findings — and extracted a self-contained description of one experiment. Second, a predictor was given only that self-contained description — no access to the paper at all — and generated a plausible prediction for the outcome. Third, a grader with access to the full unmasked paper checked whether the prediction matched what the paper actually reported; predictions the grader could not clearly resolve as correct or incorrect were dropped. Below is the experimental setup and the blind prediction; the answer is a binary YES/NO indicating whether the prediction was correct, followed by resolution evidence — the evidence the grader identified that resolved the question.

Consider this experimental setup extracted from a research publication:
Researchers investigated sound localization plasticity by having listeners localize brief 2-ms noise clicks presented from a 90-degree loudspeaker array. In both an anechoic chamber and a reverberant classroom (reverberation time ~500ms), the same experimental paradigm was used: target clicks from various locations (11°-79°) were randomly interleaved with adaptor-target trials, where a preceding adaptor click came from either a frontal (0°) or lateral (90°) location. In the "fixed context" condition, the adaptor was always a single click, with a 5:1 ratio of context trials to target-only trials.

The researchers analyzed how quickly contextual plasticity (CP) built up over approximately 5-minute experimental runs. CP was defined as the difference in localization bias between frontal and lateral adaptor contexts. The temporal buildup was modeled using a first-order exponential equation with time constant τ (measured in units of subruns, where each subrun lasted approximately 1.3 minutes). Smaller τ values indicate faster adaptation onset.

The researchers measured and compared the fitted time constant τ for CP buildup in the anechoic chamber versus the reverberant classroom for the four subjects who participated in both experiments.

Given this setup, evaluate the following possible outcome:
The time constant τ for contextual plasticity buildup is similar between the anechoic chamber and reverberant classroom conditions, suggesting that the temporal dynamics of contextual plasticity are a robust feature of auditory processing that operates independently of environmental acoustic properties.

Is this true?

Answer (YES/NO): NO